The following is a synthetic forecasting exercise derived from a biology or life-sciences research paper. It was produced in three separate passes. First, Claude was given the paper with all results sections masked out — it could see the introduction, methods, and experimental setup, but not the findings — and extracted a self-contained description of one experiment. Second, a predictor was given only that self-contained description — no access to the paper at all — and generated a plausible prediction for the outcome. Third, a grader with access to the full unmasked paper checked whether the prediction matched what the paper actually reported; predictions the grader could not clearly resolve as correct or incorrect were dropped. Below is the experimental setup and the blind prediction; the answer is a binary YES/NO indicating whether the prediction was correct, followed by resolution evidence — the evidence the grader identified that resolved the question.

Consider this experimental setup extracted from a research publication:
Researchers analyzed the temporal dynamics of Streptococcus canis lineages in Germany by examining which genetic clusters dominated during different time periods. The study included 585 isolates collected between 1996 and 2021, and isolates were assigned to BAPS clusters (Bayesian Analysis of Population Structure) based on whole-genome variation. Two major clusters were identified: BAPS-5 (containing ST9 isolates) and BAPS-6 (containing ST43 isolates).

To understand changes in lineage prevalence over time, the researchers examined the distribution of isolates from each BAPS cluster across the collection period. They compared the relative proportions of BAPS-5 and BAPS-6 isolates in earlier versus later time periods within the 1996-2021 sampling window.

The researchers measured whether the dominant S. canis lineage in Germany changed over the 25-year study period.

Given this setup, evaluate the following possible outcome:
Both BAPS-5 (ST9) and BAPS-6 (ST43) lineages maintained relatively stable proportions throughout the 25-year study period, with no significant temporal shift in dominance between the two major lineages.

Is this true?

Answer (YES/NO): NO